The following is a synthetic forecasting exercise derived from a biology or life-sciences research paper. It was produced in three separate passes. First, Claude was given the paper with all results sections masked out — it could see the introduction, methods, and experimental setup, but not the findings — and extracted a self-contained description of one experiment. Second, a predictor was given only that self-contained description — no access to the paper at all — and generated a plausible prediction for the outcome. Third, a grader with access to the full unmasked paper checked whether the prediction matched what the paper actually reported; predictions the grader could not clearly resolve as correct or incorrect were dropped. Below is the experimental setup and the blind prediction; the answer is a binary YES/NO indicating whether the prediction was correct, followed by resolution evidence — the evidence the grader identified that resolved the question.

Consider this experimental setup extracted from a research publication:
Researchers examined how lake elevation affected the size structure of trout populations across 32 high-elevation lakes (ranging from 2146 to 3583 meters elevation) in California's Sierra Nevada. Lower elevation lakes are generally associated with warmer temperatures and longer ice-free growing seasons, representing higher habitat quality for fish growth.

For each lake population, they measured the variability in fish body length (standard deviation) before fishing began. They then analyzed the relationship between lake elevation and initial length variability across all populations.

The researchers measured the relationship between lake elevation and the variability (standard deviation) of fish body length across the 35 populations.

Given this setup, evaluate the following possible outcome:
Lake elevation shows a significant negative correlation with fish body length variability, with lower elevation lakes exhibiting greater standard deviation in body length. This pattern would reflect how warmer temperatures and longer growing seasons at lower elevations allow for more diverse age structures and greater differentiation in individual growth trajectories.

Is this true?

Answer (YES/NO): YES